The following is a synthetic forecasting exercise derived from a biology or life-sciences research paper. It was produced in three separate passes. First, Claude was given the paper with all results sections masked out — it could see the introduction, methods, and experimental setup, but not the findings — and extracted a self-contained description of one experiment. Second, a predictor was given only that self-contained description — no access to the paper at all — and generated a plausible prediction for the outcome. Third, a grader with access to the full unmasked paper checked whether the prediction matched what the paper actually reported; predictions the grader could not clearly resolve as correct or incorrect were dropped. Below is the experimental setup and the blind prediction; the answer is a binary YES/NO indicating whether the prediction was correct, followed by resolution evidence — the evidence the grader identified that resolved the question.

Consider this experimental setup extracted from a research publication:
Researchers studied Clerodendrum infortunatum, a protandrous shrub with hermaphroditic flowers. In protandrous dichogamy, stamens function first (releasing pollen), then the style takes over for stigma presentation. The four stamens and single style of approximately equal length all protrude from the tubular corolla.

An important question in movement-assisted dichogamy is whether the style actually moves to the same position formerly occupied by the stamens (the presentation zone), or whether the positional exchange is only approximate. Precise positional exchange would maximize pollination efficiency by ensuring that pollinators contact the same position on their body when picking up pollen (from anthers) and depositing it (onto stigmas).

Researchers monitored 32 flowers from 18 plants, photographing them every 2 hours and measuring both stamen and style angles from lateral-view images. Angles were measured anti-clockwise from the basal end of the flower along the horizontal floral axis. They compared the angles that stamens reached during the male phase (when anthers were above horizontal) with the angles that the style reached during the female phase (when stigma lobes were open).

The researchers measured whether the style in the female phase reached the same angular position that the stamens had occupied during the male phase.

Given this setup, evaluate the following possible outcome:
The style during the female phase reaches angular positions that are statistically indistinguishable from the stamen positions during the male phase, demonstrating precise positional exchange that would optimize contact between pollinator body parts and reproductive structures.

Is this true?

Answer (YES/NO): NO